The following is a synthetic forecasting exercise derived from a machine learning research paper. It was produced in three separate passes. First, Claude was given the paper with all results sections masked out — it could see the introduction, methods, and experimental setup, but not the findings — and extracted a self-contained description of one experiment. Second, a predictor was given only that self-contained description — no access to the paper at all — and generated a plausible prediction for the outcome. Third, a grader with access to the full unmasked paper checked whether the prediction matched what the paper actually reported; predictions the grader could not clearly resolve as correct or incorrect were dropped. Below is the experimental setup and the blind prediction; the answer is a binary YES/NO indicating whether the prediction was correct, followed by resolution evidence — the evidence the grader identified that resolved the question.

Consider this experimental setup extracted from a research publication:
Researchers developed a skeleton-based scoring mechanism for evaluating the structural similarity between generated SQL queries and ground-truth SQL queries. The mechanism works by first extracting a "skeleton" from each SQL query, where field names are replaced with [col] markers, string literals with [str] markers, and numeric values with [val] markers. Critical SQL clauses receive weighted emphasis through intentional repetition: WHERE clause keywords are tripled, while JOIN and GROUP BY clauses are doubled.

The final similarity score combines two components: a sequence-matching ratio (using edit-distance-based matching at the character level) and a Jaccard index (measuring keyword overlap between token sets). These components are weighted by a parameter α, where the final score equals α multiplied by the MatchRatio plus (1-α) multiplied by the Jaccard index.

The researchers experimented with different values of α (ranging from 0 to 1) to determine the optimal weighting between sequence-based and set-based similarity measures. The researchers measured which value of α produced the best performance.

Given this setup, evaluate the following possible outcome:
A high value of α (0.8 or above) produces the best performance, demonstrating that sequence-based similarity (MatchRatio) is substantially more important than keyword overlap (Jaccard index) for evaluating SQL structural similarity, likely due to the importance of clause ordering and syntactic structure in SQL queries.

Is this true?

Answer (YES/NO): NO